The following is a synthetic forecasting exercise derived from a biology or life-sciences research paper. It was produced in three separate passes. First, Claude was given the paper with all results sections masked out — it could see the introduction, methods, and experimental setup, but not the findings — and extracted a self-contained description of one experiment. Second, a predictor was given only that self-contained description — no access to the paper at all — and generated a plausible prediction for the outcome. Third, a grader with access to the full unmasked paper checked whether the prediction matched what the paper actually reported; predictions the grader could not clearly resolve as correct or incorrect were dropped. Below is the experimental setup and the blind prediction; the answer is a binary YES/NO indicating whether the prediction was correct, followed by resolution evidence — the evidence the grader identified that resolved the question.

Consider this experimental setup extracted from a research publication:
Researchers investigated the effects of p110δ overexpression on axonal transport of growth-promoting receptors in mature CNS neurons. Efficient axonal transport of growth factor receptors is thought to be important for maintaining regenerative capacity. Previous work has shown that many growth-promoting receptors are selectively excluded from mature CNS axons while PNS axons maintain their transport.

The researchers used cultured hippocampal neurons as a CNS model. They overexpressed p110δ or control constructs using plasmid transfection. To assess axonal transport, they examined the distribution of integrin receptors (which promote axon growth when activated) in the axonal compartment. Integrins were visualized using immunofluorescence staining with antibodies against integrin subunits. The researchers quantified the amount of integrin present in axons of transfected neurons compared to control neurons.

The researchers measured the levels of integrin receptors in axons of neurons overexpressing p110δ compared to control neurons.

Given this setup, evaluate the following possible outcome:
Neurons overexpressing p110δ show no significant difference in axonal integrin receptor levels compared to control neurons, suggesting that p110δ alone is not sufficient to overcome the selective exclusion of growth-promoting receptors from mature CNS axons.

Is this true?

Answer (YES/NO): NO